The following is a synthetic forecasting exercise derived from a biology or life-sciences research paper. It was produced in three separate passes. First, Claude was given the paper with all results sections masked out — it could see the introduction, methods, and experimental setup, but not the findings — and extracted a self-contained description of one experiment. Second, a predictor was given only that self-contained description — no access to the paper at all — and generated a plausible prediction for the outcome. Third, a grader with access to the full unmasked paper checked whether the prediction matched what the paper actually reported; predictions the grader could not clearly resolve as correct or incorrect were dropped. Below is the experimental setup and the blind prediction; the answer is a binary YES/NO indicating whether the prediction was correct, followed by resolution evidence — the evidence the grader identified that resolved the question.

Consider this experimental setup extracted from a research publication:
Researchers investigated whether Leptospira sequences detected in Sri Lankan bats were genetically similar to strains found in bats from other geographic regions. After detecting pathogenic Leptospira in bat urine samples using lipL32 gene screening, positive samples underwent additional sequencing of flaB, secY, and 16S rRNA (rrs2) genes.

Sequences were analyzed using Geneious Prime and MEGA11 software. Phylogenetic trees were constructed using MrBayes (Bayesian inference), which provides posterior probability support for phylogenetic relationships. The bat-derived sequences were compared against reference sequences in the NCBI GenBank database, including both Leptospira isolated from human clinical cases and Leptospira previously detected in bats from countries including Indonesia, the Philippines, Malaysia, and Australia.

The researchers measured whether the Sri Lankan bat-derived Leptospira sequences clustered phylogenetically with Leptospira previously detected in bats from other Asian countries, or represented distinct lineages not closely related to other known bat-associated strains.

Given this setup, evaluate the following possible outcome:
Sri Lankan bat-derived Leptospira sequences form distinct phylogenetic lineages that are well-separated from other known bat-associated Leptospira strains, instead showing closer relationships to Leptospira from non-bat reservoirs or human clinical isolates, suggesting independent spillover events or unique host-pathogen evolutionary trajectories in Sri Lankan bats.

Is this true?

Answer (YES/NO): NO